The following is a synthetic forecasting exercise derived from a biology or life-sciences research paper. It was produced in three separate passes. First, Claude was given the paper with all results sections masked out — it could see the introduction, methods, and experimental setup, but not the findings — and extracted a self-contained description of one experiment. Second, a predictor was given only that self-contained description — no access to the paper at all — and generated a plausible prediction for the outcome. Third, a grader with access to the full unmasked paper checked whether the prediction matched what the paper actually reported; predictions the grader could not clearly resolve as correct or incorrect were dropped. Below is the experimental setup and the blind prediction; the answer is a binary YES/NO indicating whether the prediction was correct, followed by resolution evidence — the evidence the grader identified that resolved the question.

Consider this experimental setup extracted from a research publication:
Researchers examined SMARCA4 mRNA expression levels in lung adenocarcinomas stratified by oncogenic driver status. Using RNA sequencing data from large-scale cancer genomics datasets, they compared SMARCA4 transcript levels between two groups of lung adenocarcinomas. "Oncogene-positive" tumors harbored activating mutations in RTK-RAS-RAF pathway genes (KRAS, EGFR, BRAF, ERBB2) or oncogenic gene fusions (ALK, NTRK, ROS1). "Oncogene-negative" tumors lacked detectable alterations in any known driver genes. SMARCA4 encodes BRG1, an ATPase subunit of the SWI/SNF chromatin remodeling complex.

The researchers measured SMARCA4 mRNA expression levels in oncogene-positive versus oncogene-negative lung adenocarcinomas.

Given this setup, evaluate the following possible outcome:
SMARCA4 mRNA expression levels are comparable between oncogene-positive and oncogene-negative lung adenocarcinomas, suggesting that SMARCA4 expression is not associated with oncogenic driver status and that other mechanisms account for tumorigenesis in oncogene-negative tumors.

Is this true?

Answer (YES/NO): NO